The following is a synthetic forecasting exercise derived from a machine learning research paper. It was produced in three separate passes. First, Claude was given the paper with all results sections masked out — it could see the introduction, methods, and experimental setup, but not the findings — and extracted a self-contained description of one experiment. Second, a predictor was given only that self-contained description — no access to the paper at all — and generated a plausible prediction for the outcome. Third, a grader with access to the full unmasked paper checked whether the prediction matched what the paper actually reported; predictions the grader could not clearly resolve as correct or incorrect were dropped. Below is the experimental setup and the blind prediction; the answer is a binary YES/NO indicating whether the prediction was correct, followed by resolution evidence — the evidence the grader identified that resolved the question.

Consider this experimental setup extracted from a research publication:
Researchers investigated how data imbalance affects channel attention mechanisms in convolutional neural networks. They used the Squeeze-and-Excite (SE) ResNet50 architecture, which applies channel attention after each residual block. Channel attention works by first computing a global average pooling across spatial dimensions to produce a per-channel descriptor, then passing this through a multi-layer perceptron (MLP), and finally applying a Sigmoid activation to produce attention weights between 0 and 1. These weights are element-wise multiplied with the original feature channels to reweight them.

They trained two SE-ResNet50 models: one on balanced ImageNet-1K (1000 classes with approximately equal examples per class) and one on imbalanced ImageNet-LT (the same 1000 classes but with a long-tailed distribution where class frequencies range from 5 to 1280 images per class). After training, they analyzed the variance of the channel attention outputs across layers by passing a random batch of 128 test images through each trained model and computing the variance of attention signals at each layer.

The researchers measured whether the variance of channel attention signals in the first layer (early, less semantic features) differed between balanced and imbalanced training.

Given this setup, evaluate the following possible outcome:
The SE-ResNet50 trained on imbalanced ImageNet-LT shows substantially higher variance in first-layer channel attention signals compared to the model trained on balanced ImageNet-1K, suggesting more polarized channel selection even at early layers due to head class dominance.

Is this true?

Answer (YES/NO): NO